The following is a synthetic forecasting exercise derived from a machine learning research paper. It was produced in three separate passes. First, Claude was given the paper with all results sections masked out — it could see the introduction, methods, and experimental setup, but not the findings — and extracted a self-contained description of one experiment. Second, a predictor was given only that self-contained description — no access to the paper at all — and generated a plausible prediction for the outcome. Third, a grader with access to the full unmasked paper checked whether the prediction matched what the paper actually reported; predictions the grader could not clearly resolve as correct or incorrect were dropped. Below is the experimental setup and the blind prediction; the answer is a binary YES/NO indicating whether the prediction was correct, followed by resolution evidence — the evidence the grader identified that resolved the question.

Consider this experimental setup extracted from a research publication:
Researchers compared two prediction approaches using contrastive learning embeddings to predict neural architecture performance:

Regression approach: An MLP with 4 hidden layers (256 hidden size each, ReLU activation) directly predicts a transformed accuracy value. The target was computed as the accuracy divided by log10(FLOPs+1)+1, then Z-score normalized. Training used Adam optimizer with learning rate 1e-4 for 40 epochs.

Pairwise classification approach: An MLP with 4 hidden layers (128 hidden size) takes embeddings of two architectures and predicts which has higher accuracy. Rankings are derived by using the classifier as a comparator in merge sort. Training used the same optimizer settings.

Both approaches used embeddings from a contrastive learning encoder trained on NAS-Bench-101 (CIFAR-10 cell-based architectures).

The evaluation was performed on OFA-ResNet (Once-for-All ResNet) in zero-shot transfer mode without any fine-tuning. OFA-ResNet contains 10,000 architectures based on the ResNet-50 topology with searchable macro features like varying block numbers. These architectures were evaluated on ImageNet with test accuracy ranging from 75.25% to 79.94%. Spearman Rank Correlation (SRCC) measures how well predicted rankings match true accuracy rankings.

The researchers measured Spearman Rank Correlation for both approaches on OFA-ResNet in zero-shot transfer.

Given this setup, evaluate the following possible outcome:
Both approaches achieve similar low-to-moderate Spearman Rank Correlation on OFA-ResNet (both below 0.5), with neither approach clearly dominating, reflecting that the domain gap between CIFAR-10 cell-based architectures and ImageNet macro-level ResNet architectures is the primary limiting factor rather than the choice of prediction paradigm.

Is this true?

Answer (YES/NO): NO